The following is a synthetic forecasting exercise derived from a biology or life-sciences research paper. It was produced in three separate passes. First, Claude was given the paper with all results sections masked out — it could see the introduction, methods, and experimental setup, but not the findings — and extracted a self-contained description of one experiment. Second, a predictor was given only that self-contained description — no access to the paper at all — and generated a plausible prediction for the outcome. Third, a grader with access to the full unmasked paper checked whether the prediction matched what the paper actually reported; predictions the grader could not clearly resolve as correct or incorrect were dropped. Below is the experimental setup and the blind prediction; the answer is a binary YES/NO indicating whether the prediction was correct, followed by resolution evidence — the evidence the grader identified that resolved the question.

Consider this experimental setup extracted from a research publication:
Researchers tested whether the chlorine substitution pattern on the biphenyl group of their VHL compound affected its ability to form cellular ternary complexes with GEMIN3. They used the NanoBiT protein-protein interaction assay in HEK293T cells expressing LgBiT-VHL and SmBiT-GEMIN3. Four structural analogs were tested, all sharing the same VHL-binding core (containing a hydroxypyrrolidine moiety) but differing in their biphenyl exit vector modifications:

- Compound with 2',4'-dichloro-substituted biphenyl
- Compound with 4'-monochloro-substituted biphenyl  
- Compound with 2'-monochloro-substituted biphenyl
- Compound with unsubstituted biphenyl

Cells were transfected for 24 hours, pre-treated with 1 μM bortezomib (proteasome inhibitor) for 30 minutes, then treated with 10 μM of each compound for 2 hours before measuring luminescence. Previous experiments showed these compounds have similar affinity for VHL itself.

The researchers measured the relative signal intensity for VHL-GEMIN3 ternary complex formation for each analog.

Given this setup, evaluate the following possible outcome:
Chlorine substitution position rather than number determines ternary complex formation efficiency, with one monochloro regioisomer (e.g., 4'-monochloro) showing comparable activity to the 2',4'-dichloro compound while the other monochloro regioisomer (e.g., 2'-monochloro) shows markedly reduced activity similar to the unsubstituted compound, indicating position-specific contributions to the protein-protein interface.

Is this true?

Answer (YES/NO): NO